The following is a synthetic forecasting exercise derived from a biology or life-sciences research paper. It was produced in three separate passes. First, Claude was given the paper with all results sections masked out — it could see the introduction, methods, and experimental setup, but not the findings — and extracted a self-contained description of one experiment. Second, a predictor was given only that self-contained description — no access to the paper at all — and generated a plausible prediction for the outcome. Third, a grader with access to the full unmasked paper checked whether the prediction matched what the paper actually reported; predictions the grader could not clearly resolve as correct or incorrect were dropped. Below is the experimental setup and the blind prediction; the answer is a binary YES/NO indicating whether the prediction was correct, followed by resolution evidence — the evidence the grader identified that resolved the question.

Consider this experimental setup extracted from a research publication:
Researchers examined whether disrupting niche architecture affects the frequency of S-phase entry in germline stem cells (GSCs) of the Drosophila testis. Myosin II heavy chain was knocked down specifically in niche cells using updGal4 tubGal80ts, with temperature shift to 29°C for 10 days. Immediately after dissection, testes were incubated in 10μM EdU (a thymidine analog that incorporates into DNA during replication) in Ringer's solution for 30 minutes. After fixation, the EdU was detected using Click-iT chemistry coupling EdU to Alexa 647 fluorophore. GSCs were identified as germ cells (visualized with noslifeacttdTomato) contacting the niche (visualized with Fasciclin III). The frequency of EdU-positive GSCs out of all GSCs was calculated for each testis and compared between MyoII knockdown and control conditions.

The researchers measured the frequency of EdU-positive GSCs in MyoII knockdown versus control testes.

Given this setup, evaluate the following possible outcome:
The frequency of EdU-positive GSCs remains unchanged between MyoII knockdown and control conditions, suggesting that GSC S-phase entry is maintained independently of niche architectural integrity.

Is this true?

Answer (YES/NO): YES